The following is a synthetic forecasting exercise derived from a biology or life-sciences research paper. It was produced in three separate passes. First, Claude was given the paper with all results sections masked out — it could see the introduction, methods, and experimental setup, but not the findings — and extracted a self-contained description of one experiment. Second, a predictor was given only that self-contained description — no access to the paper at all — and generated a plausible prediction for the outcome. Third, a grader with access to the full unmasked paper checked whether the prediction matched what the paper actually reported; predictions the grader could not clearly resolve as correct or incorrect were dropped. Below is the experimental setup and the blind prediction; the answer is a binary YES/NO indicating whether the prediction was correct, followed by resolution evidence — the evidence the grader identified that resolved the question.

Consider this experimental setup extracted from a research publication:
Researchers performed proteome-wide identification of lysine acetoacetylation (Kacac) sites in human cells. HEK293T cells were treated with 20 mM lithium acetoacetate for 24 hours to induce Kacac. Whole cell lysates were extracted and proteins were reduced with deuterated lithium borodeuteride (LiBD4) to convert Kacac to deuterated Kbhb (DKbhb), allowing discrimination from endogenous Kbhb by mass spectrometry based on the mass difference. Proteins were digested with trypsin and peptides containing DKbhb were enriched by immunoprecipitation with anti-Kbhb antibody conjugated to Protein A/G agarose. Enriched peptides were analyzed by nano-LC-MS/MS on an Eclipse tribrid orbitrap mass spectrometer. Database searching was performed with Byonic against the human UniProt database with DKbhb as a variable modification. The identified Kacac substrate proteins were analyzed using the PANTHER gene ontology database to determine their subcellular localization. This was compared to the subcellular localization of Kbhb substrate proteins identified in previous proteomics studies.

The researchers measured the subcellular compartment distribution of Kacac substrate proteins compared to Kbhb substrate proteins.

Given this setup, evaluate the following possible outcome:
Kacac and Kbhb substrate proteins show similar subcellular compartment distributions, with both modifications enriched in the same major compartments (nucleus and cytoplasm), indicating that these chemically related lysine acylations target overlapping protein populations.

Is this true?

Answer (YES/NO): YES